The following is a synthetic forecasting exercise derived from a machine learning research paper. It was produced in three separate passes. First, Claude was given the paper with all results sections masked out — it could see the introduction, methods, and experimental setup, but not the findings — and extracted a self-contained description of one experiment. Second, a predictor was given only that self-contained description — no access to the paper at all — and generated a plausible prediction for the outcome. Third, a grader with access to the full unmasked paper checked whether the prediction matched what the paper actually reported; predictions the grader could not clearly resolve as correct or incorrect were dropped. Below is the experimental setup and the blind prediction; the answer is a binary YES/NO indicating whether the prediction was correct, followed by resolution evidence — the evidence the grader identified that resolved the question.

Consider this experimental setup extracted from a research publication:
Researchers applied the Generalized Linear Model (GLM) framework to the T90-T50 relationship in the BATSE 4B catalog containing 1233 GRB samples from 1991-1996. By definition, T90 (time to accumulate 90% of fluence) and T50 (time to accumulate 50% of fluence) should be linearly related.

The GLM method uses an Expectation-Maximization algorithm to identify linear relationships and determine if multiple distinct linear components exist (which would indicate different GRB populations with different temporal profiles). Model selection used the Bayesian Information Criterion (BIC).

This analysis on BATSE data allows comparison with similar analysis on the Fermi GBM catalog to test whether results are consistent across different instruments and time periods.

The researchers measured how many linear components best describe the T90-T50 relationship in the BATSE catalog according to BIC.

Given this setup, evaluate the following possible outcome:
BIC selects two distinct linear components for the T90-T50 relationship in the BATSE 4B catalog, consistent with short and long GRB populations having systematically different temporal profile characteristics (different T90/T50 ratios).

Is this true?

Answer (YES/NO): NO